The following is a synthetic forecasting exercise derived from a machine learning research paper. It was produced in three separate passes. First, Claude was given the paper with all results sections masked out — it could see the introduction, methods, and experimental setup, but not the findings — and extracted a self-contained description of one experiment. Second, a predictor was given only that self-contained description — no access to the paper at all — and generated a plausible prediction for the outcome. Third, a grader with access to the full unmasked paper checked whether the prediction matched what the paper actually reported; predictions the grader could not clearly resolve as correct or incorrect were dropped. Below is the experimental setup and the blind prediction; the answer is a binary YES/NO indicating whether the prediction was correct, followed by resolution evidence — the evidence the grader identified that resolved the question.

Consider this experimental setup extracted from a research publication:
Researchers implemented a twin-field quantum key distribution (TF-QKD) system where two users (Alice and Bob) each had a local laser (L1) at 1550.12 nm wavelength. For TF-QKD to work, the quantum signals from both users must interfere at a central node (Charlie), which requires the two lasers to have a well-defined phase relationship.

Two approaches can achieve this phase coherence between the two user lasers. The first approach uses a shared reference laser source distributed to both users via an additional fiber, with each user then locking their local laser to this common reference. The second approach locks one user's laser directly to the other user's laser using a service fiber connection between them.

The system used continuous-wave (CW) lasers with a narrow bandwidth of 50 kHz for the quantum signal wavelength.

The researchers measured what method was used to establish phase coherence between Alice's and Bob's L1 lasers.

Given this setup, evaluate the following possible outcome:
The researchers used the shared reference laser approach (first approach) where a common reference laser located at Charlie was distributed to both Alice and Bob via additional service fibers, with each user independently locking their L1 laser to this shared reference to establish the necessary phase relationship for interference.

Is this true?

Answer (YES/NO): NO